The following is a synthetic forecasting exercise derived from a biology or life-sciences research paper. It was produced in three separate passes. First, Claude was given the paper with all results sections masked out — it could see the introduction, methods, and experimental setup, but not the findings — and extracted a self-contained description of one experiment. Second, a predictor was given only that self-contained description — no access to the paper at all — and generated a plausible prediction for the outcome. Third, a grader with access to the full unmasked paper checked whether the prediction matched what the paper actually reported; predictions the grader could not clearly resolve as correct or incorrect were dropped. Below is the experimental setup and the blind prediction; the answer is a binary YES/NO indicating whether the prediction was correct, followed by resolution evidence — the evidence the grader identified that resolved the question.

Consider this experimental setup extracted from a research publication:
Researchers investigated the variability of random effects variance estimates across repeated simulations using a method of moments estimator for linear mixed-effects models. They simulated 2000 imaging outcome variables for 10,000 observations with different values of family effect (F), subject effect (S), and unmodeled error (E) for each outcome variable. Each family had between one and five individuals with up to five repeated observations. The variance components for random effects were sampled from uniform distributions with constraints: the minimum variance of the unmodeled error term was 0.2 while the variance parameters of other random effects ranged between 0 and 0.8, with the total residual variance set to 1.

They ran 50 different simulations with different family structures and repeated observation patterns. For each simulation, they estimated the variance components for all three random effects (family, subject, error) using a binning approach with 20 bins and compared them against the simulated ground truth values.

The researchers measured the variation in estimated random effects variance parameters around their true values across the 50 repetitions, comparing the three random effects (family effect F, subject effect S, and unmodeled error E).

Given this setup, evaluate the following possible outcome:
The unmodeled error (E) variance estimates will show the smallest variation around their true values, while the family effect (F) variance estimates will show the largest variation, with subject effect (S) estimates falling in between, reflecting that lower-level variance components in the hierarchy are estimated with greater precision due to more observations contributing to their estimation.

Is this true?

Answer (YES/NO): NO